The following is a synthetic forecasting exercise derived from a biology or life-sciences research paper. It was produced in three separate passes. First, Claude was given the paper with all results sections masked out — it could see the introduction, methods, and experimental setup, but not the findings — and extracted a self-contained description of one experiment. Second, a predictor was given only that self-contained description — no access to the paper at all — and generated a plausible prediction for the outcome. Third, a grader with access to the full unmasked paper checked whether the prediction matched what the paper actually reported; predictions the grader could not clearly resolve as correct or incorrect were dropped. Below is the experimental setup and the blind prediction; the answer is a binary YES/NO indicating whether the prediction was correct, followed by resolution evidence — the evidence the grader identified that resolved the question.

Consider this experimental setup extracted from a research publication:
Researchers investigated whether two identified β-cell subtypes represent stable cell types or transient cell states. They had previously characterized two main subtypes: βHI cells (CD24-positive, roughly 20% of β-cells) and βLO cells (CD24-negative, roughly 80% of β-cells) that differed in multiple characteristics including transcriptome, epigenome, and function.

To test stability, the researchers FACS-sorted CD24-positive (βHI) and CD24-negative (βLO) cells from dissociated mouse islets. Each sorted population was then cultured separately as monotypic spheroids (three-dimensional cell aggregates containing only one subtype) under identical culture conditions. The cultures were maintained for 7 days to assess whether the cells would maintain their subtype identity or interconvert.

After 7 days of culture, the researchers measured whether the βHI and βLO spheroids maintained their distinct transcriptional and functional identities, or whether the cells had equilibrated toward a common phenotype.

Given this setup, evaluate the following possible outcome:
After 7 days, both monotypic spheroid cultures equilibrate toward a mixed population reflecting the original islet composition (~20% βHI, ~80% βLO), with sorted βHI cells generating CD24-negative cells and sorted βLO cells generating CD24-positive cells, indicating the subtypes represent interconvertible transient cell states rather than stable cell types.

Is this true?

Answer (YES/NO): NO